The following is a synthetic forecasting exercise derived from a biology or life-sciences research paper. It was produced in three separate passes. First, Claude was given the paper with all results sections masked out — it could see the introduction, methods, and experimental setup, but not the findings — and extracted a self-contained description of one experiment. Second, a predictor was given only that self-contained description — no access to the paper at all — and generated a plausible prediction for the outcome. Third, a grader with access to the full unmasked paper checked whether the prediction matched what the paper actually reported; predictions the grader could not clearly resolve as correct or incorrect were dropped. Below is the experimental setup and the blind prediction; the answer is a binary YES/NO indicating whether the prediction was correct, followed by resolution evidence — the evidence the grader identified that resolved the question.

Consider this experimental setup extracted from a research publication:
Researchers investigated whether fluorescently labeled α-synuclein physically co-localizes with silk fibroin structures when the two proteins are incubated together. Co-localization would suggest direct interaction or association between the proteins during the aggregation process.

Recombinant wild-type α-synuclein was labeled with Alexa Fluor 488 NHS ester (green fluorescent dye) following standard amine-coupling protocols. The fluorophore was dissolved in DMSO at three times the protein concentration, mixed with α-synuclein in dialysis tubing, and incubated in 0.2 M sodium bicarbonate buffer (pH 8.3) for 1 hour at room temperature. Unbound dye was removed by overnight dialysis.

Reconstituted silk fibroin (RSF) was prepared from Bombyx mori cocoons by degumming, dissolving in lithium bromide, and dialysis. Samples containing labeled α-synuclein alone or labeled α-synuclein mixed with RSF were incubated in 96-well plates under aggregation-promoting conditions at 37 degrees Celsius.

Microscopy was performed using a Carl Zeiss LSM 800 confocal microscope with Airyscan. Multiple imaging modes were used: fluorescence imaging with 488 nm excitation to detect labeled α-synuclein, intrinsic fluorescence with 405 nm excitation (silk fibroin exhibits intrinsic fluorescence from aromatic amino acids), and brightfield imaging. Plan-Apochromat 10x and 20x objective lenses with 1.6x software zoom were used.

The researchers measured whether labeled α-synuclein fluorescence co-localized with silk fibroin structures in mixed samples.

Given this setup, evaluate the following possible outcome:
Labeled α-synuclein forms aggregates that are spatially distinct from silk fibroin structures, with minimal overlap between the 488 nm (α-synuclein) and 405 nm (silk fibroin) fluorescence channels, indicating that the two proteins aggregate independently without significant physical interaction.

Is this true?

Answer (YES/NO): NO